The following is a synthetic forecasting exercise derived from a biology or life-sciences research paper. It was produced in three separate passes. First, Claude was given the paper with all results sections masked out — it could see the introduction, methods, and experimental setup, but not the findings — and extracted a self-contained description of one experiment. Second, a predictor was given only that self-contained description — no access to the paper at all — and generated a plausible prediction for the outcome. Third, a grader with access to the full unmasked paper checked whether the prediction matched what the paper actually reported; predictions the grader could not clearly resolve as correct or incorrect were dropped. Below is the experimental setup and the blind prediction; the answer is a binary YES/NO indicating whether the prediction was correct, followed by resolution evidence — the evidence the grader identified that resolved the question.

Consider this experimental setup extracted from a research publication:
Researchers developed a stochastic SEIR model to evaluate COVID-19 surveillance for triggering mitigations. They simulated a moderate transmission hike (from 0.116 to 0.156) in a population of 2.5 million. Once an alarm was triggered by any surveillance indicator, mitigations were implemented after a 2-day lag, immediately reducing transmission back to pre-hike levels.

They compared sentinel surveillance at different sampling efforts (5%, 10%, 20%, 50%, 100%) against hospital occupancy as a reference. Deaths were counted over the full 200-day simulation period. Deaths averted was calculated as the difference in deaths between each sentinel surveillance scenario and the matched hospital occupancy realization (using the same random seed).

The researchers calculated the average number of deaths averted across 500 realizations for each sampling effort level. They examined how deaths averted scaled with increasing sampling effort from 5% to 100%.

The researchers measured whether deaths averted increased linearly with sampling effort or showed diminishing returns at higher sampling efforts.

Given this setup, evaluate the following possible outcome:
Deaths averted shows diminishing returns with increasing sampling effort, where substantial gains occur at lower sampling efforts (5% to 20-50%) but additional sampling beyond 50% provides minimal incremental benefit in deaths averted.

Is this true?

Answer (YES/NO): NO